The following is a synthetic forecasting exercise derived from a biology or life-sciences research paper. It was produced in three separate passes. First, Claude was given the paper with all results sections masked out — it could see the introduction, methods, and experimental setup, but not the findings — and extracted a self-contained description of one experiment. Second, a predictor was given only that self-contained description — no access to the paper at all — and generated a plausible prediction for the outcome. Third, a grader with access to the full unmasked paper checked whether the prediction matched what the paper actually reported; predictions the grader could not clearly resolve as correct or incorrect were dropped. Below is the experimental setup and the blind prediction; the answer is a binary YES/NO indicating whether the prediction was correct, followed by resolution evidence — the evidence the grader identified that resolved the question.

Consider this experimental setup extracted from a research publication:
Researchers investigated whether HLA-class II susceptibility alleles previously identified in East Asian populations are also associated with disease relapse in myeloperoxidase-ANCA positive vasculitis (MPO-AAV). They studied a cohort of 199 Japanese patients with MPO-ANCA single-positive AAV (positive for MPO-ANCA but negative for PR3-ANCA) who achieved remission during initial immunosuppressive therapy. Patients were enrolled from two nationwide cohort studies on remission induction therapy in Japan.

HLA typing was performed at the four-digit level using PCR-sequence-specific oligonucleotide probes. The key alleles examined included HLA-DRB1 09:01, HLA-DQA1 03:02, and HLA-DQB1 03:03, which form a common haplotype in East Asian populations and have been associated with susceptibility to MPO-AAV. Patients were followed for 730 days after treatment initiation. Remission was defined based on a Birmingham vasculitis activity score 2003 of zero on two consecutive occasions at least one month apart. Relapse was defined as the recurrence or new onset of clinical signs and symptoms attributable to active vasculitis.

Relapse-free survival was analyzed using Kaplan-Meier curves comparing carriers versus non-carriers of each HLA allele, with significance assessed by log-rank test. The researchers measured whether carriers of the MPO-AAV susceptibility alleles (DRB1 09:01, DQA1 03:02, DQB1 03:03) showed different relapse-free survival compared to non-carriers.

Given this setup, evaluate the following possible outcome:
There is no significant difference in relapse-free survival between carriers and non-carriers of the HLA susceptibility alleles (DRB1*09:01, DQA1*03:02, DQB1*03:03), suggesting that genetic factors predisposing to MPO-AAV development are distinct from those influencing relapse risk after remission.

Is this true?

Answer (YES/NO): NO